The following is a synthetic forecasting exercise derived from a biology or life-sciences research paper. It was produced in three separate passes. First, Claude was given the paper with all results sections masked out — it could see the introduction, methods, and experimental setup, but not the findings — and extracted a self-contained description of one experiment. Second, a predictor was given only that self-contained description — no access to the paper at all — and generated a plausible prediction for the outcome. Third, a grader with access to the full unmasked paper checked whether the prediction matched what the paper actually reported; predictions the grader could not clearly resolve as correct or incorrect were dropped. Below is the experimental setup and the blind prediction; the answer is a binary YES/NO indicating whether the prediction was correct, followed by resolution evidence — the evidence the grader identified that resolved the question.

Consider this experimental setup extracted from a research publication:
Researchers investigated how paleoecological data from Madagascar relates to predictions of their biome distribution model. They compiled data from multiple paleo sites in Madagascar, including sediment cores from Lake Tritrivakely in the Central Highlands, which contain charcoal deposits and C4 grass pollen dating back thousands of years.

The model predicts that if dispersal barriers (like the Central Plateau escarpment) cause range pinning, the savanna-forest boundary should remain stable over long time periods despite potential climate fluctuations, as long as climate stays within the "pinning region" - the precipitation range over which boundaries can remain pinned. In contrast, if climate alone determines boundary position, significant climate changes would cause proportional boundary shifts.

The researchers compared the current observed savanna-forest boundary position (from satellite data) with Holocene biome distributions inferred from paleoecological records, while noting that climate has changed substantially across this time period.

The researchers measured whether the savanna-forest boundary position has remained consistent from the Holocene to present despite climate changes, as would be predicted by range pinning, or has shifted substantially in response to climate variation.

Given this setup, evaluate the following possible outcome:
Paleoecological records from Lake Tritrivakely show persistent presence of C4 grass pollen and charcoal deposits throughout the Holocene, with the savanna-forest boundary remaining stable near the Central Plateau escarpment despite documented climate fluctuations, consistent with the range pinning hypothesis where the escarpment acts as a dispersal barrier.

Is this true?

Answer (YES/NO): YES